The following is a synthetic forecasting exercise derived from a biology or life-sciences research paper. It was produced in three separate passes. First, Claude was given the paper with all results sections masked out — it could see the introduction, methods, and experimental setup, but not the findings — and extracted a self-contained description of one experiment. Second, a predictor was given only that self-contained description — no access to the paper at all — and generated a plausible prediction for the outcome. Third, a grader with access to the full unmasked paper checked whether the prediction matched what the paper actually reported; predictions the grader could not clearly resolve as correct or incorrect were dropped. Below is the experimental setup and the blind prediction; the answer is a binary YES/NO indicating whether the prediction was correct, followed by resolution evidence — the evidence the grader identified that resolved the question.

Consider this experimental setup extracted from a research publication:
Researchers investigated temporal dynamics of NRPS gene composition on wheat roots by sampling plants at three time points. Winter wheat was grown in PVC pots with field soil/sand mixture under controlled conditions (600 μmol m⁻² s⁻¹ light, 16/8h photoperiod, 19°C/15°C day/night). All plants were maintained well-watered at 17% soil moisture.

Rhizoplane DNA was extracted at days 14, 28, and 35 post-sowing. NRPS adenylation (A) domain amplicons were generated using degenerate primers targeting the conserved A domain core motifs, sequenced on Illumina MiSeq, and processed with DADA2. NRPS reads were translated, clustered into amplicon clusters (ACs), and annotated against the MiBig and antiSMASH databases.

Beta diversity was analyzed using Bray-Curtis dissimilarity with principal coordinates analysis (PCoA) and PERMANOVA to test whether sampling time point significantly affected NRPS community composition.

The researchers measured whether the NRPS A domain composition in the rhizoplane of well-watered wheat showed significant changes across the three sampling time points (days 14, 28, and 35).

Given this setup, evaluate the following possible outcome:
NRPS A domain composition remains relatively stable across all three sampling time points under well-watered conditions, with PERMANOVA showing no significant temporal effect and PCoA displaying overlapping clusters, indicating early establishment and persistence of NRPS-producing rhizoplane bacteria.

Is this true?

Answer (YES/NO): NO